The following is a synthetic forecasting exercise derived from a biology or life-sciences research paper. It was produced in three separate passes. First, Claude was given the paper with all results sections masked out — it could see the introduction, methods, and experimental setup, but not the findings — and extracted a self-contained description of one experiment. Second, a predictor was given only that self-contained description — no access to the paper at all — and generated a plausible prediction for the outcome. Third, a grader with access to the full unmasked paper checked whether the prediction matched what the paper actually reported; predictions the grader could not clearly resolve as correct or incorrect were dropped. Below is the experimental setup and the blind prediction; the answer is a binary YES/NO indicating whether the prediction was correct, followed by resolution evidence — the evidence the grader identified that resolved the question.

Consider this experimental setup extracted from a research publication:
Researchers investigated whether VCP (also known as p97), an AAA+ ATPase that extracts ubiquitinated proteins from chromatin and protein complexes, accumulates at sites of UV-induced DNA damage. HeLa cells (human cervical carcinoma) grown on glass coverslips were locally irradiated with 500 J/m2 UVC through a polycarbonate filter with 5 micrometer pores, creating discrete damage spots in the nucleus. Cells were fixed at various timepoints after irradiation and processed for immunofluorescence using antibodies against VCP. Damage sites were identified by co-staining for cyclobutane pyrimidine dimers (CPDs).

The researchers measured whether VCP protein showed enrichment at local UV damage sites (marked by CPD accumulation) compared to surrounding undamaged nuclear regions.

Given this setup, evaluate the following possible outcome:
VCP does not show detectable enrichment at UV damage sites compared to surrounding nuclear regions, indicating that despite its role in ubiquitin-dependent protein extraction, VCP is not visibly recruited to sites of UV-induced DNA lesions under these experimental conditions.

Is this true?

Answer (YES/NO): NO